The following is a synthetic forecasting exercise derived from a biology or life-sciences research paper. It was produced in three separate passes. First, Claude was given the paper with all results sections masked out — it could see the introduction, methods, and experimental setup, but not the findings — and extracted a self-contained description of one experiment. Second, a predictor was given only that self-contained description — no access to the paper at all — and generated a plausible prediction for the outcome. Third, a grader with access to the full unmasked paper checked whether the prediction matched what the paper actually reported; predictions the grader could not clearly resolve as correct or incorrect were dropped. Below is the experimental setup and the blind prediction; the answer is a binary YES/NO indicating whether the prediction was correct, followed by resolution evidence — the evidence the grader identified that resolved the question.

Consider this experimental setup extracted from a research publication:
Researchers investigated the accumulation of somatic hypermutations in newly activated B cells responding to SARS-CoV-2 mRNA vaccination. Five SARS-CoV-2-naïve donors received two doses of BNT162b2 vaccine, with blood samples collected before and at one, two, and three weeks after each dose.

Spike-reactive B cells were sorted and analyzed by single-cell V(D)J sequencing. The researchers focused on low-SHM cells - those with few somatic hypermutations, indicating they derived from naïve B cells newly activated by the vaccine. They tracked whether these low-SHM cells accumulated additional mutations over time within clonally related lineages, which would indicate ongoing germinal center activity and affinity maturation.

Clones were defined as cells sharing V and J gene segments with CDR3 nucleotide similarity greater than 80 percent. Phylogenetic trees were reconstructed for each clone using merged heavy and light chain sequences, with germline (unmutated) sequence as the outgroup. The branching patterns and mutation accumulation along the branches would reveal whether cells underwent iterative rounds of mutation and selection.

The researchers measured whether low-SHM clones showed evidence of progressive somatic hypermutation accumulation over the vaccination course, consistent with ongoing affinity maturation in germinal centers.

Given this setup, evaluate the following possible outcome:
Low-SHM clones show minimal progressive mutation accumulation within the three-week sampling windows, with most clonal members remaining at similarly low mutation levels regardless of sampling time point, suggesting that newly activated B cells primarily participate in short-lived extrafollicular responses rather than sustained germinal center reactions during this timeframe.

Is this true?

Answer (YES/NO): NO